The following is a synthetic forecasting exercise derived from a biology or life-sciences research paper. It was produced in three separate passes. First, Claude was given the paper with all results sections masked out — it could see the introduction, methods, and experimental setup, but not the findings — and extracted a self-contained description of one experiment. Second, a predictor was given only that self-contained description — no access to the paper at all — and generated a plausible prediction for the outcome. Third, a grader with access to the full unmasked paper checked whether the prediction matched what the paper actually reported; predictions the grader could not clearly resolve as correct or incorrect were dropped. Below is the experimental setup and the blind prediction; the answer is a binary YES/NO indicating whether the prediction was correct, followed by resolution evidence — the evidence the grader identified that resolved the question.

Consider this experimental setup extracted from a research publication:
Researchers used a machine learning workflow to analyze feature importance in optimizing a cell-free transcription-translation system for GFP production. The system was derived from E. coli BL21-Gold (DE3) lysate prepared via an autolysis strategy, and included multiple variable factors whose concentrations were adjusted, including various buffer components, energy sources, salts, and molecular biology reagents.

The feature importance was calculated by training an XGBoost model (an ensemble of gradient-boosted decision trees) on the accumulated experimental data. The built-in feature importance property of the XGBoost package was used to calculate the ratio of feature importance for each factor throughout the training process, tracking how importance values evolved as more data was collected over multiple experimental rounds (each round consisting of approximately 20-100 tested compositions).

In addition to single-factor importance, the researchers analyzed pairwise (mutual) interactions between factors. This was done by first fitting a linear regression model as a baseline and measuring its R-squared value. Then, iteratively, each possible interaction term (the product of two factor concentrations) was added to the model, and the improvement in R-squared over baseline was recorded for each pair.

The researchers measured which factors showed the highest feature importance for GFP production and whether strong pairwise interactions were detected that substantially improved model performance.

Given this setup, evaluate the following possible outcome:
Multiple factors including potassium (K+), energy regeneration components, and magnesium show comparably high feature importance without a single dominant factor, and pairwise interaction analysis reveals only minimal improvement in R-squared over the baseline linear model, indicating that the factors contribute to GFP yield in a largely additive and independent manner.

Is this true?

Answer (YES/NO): NO